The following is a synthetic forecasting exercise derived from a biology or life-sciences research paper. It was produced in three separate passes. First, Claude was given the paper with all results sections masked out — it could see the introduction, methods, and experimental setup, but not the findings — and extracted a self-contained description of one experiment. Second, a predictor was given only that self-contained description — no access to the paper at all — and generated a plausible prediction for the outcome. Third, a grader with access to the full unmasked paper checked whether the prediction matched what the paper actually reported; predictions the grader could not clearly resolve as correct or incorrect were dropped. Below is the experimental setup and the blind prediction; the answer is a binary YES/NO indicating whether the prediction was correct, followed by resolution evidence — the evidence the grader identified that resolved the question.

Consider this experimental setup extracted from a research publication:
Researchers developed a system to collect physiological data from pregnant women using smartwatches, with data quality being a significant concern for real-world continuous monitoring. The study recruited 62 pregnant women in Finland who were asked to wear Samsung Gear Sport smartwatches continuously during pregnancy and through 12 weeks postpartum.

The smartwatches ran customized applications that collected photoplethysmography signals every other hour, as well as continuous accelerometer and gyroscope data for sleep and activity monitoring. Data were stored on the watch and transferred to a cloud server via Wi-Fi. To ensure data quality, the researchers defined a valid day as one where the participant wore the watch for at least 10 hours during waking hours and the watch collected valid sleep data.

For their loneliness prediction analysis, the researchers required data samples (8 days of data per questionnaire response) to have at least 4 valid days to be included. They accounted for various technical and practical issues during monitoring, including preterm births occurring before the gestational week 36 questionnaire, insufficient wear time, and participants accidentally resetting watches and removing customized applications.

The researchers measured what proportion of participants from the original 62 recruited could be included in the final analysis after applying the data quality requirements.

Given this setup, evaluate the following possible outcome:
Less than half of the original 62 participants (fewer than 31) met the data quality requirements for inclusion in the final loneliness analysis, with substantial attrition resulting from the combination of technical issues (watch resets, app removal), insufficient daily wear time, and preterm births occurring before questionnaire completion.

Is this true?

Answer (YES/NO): NO